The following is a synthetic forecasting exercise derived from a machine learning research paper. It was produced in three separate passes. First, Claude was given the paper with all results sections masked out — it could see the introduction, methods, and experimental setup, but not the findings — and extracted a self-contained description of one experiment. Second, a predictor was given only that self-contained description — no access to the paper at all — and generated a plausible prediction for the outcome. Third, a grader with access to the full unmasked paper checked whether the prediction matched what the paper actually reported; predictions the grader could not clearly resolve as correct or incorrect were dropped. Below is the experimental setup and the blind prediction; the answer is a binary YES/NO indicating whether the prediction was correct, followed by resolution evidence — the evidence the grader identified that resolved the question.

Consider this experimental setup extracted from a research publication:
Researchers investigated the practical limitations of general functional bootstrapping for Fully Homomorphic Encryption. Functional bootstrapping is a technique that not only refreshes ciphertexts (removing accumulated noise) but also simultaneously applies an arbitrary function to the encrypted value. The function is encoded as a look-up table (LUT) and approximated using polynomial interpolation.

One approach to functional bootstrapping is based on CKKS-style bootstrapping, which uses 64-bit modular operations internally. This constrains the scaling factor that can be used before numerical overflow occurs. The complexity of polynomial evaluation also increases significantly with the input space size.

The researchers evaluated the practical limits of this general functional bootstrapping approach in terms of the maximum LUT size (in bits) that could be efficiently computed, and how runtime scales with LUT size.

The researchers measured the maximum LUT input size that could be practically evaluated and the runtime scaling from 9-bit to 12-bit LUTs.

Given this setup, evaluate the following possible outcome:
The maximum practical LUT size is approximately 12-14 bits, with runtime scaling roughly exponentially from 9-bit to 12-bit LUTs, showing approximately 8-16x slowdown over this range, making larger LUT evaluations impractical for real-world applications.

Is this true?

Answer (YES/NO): NO